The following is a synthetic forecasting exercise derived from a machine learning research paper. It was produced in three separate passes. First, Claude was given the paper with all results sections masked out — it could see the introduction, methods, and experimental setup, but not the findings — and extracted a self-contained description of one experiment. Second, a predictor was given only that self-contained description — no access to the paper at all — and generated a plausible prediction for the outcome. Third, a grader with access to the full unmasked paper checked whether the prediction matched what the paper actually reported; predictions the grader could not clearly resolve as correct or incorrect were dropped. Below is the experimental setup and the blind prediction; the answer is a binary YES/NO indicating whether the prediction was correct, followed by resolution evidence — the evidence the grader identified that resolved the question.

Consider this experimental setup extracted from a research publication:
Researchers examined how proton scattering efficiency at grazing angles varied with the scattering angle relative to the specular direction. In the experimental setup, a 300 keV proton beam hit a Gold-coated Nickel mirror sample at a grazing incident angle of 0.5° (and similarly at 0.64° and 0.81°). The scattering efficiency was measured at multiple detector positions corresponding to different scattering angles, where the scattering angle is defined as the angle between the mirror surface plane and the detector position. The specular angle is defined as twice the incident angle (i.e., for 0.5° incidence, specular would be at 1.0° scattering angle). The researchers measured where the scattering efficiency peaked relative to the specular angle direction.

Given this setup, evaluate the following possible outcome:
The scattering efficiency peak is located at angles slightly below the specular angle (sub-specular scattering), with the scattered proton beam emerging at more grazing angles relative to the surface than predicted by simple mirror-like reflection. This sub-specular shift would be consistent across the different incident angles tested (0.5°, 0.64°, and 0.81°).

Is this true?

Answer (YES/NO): NO